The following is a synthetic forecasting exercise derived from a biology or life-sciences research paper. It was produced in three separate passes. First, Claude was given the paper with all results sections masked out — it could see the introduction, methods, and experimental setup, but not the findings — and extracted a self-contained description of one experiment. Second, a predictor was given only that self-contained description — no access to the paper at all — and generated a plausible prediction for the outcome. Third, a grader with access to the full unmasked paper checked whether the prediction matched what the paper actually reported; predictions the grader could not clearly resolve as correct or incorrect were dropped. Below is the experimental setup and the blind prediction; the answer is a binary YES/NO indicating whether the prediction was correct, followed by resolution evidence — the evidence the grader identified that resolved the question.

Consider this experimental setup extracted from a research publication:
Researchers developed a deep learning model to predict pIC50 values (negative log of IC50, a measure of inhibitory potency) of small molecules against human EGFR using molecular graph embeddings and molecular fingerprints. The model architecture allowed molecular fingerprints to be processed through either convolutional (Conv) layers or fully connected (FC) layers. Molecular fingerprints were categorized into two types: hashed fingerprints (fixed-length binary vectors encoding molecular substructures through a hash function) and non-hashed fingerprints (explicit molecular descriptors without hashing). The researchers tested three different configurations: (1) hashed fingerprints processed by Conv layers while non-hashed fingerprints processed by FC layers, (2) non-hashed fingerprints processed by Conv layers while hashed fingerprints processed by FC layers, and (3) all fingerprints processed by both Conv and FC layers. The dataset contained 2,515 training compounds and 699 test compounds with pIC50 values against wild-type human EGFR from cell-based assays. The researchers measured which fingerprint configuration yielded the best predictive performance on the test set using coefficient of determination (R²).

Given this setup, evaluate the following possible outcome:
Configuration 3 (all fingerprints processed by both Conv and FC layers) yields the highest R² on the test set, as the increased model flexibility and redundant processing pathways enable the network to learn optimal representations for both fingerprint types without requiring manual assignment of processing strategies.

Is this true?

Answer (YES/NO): NO